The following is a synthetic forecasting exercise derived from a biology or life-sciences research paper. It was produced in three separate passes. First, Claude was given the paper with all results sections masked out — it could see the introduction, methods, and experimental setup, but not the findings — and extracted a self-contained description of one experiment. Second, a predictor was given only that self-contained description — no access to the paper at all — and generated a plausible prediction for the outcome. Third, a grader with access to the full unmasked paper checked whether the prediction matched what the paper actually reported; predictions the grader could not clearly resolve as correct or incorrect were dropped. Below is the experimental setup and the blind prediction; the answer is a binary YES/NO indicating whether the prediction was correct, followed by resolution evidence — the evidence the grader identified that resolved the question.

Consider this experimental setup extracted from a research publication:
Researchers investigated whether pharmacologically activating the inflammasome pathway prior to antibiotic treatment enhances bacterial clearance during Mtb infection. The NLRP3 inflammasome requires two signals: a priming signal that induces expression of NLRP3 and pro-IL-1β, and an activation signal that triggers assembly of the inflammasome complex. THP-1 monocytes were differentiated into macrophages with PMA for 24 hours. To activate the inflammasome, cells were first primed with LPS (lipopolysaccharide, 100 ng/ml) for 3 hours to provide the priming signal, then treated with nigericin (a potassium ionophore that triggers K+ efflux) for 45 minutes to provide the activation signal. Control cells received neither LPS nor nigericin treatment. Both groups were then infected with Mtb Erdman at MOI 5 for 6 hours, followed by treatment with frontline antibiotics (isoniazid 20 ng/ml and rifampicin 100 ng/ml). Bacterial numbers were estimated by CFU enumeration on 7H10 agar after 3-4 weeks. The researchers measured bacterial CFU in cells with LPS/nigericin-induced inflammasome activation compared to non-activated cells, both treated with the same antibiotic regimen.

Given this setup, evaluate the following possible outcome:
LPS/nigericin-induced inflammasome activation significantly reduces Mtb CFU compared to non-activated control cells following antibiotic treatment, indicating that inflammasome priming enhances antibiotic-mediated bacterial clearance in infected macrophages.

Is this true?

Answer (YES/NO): YES